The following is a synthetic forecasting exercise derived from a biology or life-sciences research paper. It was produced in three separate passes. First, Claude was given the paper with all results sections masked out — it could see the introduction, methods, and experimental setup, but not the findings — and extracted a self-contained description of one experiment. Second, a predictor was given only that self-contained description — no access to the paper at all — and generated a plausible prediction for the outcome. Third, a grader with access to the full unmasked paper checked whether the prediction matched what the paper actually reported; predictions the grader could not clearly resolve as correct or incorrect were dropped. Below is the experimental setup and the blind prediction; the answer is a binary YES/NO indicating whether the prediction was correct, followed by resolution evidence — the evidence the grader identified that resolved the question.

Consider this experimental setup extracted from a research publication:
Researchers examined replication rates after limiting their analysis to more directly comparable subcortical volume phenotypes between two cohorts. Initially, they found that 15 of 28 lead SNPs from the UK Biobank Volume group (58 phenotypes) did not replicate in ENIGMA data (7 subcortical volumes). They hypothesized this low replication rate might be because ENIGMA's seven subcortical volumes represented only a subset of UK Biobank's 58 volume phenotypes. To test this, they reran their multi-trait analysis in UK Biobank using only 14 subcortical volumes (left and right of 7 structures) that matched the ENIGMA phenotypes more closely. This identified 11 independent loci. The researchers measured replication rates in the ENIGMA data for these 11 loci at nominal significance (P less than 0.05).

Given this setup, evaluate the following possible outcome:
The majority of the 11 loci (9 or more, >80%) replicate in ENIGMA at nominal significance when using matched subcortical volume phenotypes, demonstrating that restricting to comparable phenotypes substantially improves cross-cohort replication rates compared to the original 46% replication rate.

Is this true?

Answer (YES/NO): YES